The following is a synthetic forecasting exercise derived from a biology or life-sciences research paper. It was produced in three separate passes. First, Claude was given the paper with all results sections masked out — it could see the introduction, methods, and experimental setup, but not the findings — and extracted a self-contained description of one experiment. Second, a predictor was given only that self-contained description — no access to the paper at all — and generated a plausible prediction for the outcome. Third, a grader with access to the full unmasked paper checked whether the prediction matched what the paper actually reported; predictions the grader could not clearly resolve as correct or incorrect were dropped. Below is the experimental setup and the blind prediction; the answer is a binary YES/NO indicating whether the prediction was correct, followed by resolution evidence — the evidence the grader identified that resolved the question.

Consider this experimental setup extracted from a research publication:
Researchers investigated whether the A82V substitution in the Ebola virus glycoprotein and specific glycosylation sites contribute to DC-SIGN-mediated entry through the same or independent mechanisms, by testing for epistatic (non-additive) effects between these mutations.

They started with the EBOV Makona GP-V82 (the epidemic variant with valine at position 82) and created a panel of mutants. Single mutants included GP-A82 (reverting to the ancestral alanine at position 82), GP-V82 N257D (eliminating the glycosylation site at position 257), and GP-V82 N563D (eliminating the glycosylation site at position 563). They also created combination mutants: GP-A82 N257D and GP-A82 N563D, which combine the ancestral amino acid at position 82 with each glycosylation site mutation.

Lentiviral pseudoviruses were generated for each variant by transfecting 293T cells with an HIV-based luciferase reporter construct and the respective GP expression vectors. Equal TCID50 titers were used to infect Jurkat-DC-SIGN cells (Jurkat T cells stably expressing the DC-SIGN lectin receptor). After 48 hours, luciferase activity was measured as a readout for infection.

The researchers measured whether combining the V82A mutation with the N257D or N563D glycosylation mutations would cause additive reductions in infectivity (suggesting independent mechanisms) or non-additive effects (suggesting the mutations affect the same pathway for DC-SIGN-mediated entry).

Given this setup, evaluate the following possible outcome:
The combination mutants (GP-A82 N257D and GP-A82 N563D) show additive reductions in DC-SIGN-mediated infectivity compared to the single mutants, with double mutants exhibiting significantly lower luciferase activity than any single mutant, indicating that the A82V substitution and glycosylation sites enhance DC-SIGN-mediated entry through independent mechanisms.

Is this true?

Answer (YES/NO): NO